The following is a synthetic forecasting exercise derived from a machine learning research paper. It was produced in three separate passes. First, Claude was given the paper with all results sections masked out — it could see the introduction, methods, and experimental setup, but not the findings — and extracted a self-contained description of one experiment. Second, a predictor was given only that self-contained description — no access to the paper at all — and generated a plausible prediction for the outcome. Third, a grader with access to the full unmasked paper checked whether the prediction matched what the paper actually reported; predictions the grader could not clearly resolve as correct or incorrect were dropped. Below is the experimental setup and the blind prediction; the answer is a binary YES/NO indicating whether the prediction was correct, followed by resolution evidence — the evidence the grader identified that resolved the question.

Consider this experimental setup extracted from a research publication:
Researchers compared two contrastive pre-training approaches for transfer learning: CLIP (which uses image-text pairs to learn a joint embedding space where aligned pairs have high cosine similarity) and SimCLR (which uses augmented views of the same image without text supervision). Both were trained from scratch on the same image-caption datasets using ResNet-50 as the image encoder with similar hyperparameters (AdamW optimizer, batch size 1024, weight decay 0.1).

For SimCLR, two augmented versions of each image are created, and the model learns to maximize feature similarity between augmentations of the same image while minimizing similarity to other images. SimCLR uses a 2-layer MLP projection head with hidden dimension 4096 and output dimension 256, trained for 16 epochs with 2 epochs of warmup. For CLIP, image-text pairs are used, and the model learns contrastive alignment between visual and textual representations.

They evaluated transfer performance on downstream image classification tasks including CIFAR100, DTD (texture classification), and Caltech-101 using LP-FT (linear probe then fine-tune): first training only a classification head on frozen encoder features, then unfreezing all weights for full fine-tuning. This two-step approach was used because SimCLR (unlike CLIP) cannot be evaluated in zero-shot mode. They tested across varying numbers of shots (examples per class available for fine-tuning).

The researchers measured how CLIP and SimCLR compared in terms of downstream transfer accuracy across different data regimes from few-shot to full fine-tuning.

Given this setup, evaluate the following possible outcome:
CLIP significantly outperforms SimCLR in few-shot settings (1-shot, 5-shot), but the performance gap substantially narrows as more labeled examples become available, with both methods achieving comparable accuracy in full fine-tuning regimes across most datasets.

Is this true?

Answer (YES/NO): NO